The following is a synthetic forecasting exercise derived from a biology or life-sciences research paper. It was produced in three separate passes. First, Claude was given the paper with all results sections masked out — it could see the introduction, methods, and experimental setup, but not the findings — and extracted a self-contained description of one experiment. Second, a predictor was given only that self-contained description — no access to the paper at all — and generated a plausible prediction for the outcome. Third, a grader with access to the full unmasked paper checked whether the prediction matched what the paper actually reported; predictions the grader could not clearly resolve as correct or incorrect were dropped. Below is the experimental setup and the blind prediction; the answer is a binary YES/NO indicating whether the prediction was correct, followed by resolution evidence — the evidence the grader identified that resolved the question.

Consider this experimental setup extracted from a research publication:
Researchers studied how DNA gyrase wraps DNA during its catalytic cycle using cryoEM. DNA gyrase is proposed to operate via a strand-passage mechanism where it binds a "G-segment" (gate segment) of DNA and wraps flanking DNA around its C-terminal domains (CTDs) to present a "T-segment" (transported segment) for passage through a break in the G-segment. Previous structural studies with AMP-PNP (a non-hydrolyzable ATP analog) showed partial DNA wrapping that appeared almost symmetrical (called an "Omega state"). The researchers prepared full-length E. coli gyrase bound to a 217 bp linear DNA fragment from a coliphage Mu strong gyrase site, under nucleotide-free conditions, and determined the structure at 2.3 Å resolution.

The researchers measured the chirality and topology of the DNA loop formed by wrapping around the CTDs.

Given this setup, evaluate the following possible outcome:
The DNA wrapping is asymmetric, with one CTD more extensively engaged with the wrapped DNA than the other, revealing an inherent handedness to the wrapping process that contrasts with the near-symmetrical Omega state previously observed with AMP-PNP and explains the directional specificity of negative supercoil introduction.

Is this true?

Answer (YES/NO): YES